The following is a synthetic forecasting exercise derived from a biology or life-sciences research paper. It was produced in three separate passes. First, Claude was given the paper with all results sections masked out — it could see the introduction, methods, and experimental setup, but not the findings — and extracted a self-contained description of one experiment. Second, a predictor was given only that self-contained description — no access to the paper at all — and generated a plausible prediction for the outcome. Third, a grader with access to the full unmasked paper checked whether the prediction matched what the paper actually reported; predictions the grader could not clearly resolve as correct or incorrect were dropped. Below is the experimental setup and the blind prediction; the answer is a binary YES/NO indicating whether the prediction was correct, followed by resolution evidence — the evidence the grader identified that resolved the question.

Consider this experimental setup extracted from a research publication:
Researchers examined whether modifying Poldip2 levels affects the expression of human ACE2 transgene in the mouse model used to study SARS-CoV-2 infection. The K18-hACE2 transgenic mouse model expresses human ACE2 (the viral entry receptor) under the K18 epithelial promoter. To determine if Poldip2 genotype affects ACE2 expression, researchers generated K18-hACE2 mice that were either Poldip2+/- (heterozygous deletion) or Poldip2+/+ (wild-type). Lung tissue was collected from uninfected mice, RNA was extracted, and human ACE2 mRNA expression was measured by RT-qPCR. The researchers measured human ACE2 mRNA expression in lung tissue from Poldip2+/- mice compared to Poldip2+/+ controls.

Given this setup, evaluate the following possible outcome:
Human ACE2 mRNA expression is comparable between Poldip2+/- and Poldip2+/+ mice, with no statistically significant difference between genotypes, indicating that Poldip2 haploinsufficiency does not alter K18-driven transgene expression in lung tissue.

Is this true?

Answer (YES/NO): YES